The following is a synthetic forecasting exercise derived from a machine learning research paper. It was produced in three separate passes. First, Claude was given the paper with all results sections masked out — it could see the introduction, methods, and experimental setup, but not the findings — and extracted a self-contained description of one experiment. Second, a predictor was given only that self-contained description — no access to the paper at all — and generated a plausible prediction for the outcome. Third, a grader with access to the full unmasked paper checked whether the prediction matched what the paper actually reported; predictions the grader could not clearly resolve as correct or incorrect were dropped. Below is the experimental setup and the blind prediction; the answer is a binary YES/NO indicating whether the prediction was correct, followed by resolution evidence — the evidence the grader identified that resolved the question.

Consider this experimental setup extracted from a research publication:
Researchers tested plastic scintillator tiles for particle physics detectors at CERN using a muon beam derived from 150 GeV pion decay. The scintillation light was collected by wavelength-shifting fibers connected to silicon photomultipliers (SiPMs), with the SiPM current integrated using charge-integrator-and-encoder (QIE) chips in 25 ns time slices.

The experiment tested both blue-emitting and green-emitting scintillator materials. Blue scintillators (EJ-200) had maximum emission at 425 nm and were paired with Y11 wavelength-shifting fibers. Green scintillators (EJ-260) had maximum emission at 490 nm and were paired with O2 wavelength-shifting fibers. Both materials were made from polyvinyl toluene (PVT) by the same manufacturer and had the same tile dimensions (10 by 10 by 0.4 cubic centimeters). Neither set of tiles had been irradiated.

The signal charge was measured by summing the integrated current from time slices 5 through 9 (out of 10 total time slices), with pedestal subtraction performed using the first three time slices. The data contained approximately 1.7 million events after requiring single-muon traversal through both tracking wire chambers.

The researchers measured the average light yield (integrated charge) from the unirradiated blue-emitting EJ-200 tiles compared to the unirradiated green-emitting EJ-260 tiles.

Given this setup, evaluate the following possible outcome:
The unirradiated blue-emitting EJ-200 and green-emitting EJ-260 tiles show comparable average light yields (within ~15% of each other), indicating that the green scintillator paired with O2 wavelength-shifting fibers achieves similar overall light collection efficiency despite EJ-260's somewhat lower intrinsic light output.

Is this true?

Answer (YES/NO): YES